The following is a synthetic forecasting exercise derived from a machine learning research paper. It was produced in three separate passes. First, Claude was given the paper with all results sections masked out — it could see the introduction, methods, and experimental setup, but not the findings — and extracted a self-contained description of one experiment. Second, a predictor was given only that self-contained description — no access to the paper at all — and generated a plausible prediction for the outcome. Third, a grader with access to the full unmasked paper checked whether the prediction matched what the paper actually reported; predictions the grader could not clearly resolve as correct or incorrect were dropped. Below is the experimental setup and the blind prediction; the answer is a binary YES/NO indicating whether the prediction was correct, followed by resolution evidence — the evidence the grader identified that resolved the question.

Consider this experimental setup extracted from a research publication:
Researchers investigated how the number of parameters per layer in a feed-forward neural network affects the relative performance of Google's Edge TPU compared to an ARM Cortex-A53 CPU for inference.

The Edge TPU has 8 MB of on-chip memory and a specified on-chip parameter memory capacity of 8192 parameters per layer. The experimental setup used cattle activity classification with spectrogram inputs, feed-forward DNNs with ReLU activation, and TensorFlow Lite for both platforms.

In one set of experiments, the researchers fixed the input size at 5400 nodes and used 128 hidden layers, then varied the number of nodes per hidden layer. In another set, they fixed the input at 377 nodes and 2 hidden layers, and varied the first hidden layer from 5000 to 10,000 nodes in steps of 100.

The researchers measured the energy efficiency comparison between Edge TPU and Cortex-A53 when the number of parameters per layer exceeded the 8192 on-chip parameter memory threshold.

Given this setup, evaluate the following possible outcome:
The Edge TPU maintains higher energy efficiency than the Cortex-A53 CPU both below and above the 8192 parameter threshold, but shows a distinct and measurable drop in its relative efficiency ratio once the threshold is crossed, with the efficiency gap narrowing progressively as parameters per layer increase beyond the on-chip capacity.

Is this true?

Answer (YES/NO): NO